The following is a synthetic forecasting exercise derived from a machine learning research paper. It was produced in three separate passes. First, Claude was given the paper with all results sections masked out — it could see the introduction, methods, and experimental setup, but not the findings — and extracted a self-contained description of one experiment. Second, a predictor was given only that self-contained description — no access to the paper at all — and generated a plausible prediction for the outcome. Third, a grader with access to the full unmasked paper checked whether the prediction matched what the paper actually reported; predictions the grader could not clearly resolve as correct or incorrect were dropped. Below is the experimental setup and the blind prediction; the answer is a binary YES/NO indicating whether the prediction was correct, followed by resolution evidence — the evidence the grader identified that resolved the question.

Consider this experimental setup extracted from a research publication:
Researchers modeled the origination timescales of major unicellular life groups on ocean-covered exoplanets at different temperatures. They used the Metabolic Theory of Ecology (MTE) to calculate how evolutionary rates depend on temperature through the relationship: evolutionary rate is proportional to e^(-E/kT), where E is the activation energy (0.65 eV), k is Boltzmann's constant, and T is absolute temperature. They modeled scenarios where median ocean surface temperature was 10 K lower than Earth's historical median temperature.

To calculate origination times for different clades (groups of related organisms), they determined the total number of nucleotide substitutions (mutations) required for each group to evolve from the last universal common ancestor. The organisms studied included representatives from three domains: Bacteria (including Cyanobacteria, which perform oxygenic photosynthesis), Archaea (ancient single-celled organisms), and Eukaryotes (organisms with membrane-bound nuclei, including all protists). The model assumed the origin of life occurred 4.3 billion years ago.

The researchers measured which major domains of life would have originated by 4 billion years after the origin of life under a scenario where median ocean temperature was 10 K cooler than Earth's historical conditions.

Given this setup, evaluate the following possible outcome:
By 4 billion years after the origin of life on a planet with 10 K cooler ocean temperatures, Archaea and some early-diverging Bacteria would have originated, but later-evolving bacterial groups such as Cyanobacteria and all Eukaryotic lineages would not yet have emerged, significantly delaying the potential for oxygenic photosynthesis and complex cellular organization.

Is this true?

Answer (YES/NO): YES